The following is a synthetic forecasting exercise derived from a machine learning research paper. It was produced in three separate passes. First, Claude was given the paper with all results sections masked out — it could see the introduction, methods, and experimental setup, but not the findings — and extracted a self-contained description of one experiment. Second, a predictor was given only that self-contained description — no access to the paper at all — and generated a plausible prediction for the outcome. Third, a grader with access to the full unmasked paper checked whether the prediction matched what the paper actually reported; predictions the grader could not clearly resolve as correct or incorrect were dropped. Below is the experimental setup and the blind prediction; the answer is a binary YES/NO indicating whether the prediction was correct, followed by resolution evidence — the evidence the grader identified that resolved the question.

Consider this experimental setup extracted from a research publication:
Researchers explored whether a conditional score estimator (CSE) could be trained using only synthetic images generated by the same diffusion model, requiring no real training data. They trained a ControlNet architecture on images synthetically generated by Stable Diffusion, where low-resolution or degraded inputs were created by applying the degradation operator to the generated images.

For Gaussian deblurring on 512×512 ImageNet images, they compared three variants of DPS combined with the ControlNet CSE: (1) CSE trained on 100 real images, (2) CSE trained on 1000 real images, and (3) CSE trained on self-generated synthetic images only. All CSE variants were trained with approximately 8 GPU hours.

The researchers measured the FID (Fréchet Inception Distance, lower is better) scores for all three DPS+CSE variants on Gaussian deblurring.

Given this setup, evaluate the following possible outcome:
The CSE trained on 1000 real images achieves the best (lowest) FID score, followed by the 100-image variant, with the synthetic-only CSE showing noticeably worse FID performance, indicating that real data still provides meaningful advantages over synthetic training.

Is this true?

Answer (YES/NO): NO